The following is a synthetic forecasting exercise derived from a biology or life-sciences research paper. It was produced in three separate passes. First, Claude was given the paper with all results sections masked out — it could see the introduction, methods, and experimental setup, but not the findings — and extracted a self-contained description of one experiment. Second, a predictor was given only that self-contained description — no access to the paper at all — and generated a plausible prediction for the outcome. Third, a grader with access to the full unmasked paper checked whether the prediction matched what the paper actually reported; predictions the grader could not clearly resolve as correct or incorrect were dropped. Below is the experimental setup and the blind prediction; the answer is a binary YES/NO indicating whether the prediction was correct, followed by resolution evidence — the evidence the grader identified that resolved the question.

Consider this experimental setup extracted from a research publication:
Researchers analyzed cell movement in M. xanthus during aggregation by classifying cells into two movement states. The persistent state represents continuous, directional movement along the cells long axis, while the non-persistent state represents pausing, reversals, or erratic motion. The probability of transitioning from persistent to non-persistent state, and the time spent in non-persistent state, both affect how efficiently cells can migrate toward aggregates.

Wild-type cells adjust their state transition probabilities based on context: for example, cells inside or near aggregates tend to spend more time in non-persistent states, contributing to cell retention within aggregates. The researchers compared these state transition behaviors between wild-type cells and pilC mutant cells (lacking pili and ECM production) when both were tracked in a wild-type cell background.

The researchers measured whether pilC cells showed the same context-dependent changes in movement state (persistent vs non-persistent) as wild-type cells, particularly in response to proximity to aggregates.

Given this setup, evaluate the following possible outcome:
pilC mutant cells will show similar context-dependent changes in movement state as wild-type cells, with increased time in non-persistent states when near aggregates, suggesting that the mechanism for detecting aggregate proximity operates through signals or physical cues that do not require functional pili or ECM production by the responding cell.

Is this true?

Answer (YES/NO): NO